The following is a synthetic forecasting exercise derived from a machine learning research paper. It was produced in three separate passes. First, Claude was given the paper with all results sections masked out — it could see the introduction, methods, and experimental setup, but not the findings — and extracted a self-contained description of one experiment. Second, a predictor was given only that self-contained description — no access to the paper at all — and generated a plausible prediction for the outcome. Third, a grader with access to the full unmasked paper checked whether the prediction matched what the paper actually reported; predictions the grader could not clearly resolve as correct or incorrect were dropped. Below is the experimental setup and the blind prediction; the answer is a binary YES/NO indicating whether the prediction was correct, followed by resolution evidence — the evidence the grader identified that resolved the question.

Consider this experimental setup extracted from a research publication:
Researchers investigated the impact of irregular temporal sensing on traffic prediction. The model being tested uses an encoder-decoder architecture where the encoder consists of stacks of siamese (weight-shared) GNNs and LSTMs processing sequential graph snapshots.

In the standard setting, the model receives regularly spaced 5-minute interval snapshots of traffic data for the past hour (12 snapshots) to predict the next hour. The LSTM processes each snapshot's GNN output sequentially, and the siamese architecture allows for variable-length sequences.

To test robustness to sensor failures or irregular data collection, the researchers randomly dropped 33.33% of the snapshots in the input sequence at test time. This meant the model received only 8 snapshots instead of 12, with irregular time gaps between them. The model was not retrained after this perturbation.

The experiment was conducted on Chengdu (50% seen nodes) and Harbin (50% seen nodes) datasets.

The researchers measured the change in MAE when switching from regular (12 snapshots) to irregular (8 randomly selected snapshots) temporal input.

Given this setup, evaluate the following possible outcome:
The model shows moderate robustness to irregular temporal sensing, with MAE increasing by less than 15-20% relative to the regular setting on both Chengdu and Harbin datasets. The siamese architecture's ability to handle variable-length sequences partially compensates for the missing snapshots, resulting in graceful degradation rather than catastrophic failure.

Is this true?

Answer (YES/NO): YES